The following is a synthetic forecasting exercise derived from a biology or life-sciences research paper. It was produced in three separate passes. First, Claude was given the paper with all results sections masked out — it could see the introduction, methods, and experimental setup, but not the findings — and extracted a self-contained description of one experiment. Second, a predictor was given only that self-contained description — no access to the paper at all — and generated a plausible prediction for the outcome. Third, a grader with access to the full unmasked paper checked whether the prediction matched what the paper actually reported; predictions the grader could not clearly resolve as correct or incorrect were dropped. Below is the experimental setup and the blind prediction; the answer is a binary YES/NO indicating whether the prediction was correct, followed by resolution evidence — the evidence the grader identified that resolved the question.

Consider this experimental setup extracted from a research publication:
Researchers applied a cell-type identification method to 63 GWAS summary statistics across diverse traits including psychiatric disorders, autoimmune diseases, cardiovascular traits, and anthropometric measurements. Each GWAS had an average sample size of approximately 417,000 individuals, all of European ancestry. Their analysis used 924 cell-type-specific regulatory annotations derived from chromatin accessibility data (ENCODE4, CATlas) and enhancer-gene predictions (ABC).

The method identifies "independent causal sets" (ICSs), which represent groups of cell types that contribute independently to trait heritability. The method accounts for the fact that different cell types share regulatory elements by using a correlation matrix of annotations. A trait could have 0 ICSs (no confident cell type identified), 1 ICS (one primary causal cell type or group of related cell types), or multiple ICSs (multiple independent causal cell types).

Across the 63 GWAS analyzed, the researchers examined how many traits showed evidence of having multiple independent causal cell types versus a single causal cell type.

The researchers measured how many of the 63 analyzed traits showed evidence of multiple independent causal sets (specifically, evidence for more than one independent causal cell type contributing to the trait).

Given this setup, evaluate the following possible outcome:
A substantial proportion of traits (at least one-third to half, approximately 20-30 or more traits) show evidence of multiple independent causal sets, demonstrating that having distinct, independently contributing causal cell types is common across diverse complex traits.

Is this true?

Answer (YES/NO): NO